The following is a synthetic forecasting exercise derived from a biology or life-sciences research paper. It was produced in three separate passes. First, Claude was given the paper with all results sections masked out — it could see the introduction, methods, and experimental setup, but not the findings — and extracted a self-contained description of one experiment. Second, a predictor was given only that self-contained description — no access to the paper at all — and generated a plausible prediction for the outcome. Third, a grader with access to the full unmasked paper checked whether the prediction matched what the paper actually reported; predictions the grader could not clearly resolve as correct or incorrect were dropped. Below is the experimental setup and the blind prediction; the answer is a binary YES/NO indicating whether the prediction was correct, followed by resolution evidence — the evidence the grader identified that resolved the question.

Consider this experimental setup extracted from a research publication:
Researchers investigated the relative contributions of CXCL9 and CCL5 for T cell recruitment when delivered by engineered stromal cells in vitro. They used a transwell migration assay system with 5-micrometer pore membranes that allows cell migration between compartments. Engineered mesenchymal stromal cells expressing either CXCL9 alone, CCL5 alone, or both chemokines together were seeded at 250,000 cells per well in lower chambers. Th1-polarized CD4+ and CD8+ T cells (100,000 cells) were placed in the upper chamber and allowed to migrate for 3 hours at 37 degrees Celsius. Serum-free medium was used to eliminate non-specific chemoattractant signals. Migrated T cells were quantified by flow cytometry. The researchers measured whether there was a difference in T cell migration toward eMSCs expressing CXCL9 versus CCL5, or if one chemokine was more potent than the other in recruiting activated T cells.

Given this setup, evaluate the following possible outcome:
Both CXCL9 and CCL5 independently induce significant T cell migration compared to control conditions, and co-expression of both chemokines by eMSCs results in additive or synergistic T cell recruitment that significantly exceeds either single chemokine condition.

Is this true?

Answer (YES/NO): YES